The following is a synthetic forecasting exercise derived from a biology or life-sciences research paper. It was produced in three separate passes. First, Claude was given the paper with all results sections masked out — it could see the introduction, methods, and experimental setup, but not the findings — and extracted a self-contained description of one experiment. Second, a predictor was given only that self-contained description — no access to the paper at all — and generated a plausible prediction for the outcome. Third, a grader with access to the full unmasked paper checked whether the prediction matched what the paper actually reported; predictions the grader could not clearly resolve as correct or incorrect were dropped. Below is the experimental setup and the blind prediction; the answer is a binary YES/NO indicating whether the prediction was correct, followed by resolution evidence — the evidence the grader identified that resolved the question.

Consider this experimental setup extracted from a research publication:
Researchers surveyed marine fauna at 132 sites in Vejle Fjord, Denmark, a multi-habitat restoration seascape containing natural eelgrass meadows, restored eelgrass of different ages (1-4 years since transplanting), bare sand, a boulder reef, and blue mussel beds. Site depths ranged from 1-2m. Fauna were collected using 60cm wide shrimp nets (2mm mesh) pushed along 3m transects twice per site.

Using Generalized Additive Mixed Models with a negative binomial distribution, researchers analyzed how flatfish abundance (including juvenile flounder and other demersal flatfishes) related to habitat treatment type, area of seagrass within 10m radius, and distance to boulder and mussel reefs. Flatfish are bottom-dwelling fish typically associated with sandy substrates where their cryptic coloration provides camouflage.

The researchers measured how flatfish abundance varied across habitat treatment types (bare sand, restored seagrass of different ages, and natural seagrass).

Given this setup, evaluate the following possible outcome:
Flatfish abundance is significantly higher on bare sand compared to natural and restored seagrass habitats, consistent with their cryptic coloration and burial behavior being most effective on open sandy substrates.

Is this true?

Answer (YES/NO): YES